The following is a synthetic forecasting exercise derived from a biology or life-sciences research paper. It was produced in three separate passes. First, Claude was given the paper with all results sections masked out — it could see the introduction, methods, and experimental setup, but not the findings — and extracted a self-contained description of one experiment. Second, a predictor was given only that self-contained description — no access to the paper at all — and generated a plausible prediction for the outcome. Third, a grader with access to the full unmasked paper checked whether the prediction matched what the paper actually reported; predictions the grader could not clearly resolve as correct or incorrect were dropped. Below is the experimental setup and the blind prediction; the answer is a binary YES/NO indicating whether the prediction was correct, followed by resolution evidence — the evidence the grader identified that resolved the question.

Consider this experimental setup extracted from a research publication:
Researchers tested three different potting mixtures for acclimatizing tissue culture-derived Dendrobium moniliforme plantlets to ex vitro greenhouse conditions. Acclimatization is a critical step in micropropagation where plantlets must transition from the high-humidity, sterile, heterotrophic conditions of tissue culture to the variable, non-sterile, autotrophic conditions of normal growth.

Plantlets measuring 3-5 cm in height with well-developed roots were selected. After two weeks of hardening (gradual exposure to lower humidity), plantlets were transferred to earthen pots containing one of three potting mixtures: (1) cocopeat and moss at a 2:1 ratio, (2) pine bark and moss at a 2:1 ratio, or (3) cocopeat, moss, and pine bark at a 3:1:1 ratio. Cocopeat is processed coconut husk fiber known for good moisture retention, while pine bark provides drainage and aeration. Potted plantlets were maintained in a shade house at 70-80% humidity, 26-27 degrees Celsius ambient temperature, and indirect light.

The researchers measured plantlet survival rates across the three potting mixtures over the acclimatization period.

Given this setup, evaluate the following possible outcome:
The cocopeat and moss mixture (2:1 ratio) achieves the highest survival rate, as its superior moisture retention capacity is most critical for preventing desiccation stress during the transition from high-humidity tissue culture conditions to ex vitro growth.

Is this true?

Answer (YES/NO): NO